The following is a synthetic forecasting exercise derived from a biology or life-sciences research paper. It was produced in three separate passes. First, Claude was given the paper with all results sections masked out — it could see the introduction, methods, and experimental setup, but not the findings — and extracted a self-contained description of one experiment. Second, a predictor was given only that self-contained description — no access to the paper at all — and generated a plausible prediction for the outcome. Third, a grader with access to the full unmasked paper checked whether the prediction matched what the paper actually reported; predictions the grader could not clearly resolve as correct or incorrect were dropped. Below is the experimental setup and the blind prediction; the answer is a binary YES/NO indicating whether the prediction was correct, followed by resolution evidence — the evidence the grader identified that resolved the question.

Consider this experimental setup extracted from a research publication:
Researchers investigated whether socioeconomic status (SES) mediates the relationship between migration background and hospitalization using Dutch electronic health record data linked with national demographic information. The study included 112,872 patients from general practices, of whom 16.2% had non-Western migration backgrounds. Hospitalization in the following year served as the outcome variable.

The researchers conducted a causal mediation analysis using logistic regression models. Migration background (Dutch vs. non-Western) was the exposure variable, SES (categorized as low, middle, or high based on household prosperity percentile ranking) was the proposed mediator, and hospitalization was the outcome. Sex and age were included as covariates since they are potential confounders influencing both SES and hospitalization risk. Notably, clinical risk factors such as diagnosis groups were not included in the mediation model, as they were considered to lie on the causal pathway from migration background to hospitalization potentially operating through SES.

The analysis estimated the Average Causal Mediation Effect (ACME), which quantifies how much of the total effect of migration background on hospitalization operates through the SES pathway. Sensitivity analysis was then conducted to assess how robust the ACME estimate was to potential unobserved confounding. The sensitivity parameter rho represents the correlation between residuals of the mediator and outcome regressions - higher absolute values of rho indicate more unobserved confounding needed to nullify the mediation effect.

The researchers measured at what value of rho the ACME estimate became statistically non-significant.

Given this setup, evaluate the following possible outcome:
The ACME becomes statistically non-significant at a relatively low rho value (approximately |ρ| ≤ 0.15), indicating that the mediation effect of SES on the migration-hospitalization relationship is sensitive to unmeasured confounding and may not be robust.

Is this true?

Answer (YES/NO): YES